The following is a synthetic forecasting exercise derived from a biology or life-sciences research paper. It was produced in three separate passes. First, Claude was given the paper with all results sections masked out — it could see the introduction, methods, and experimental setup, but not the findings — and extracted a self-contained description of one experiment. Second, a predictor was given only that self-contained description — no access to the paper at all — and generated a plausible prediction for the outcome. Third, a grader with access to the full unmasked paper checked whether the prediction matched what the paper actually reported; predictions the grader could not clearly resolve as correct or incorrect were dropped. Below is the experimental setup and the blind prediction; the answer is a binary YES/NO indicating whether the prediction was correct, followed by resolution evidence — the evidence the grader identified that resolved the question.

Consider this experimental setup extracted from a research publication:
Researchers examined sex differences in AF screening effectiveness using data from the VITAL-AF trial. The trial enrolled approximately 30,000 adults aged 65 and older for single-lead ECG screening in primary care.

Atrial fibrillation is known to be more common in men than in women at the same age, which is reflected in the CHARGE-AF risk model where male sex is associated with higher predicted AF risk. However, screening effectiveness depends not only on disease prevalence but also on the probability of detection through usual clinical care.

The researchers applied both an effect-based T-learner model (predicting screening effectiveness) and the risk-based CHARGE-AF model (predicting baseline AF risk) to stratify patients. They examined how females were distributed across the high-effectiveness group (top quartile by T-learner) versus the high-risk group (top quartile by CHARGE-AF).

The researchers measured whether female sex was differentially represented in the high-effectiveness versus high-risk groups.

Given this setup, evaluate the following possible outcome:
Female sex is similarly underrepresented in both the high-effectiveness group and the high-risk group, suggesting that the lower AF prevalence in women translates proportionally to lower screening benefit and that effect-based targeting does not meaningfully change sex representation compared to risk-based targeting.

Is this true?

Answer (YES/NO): NO